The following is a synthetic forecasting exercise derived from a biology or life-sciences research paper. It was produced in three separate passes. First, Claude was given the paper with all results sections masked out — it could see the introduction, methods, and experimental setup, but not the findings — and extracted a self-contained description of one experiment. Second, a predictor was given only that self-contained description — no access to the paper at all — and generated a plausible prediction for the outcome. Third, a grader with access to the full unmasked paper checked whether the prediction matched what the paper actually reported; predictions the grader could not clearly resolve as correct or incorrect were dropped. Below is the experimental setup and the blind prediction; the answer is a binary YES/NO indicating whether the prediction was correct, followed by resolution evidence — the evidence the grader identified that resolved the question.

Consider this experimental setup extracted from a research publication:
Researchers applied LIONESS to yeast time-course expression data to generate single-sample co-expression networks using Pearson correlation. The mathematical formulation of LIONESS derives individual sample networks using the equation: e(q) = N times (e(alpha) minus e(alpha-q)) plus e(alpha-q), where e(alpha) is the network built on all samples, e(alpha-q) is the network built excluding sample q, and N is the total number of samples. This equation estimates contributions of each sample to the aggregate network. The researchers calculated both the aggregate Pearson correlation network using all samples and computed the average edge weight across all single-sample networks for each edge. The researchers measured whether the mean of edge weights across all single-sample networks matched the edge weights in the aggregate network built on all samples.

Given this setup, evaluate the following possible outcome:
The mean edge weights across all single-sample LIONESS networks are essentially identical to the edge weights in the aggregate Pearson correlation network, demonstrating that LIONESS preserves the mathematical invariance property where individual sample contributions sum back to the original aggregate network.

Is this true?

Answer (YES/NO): YES